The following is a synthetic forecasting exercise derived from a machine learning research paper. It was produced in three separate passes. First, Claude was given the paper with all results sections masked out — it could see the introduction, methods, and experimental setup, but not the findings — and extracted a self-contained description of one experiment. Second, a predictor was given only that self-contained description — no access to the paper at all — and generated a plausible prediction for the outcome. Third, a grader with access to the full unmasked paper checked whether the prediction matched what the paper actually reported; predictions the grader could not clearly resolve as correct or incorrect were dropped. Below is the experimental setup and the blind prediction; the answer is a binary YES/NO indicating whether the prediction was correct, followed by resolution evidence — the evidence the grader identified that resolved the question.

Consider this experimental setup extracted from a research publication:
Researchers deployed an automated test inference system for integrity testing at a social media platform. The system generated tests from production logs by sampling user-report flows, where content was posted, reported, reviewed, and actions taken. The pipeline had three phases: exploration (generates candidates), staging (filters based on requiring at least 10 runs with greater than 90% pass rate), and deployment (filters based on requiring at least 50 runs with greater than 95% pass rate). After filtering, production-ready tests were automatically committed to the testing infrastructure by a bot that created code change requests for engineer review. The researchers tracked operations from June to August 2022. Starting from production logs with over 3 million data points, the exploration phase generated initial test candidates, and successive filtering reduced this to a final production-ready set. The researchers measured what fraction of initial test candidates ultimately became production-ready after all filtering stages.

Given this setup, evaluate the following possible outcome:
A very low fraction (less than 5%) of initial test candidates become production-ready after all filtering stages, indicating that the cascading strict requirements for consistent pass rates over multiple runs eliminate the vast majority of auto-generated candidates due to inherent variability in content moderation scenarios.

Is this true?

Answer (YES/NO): YES